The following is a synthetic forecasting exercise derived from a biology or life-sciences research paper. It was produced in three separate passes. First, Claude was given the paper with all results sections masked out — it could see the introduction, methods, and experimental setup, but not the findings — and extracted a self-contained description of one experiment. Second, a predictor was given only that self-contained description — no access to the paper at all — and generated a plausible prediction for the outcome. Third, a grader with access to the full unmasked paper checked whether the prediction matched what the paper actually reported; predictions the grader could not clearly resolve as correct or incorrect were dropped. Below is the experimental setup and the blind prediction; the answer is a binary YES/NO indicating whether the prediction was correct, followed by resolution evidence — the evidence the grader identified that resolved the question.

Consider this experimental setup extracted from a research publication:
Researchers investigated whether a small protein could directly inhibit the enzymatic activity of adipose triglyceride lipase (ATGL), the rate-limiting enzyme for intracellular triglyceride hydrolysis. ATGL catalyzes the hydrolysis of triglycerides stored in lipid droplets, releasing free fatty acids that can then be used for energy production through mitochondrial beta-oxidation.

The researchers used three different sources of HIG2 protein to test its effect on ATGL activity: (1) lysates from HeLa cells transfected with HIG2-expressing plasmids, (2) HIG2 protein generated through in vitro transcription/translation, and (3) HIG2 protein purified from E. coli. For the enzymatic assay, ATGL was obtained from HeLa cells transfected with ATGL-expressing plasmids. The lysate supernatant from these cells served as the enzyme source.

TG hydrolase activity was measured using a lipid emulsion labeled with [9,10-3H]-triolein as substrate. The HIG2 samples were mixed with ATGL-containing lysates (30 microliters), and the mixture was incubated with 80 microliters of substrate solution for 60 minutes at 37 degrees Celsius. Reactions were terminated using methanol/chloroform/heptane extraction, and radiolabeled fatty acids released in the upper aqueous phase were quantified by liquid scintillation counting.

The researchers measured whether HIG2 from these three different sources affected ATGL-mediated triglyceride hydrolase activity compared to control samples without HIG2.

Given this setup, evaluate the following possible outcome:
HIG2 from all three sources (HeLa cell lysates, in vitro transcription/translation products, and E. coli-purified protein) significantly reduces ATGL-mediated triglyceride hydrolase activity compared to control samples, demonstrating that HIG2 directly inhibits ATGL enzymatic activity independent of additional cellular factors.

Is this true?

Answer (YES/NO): YES